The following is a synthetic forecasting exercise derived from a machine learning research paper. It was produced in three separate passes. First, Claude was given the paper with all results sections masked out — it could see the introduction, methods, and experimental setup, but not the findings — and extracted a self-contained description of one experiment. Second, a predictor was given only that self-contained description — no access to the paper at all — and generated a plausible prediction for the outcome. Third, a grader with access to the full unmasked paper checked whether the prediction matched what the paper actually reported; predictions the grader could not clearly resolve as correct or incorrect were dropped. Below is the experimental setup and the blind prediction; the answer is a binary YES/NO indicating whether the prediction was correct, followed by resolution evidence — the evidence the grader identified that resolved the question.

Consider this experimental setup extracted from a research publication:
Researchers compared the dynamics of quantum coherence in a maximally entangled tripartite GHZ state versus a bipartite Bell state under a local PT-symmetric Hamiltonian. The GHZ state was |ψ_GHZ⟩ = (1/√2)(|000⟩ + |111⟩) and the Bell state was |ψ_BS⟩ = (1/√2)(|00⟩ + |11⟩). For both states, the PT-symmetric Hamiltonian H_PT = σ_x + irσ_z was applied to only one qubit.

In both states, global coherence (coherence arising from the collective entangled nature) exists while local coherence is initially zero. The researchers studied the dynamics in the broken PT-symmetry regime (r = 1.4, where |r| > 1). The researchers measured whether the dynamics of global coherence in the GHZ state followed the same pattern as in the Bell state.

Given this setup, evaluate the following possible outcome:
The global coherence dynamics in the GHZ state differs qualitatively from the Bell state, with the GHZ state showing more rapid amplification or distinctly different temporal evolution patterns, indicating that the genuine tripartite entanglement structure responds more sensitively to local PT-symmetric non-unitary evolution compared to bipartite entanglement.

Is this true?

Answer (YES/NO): YES